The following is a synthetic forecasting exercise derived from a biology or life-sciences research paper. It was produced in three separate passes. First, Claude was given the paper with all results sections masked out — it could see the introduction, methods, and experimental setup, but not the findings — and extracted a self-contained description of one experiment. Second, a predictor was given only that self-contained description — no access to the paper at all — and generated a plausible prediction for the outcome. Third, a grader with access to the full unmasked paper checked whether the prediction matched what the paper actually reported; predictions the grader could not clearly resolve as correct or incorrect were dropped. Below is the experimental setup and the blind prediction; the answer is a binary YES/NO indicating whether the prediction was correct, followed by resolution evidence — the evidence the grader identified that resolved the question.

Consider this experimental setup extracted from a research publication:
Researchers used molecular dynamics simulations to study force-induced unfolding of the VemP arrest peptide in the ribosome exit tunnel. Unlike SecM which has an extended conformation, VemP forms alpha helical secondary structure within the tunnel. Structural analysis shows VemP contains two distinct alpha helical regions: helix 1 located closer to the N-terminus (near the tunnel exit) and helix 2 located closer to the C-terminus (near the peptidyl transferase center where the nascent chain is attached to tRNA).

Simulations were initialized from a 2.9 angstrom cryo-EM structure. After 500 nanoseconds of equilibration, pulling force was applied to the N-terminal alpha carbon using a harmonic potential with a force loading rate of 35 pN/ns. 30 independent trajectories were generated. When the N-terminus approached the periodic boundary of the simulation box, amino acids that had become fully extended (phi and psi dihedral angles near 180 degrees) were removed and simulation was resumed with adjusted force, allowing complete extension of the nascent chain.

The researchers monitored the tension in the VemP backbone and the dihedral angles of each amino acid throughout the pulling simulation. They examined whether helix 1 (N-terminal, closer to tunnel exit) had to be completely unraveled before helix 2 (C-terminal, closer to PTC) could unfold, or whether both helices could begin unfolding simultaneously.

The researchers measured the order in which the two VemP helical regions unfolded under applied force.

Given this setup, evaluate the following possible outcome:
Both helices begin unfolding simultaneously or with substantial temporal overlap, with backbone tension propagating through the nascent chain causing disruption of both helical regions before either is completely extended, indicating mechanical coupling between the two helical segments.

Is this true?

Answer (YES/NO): NO